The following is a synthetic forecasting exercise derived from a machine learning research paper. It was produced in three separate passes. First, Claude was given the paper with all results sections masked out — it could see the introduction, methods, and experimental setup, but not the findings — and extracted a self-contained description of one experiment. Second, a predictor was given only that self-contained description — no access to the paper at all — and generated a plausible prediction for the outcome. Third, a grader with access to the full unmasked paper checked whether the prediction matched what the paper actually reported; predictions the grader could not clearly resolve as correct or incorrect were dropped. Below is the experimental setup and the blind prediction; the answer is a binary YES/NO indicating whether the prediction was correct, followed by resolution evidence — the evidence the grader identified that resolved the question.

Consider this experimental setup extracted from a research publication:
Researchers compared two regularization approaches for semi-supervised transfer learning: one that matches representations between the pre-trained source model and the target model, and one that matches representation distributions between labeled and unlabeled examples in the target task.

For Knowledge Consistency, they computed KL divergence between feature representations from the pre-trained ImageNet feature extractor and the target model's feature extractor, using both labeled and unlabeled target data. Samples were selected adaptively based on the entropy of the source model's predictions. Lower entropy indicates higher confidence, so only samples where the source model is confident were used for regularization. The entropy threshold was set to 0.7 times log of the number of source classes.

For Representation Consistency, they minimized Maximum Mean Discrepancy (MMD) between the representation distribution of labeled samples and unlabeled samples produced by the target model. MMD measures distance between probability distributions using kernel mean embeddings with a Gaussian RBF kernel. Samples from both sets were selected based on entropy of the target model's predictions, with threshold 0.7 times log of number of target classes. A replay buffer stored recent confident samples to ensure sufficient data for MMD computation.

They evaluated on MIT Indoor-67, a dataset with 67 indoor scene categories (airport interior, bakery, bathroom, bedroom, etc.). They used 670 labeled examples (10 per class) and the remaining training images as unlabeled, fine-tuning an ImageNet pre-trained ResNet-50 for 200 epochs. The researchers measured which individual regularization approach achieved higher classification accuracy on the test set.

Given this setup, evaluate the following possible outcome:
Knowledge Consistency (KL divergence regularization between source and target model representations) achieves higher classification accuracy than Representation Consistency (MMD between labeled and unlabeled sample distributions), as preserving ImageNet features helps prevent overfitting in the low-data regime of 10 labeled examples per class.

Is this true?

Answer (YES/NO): NO